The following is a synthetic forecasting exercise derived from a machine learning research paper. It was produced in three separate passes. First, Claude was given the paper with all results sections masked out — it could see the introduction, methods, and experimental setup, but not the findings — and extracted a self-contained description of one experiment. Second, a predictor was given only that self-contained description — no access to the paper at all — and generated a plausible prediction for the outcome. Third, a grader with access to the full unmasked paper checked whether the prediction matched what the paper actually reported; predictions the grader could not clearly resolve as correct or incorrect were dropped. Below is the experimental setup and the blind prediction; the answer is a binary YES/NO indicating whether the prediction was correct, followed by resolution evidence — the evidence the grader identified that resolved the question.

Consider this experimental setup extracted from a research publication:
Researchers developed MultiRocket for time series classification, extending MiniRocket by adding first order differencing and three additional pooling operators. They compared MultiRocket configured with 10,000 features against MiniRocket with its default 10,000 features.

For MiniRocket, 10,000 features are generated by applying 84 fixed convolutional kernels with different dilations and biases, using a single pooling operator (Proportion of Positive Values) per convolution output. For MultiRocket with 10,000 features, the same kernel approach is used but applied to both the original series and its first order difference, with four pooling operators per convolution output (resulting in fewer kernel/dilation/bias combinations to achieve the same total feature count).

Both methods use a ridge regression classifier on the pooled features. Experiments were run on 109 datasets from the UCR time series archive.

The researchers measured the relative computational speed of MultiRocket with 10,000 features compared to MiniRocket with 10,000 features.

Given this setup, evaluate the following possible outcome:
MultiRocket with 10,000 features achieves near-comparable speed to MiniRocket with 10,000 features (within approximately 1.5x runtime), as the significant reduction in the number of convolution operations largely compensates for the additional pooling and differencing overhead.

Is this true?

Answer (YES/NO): NO